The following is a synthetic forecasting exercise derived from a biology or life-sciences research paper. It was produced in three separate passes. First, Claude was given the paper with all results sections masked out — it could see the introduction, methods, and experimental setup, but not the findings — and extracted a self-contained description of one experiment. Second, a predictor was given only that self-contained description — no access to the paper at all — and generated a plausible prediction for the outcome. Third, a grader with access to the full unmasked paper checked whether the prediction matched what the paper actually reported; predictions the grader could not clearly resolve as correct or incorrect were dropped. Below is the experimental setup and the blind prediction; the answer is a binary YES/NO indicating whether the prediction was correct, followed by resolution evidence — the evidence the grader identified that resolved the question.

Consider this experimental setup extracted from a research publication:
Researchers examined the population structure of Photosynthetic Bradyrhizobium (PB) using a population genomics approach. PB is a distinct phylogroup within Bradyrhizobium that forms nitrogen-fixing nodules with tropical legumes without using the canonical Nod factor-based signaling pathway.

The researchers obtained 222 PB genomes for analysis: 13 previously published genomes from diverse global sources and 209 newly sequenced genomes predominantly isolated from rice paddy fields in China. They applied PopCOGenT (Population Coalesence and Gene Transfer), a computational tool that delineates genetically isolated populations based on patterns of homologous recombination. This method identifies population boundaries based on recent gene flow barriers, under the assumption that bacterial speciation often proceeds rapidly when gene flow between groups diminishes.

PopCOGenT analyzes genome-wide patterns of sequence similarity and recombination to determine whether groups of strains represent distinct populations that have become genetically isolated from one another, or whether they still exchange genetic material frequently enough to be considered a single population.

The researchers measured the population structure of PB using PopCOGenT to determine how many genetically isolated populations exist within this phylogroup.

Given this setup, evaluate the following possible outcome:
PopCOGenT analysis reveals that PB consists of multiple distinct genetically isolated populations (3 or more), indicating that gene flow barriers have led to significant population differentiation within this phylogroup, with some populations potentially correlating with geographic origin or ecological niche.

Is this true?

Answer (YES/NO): NO